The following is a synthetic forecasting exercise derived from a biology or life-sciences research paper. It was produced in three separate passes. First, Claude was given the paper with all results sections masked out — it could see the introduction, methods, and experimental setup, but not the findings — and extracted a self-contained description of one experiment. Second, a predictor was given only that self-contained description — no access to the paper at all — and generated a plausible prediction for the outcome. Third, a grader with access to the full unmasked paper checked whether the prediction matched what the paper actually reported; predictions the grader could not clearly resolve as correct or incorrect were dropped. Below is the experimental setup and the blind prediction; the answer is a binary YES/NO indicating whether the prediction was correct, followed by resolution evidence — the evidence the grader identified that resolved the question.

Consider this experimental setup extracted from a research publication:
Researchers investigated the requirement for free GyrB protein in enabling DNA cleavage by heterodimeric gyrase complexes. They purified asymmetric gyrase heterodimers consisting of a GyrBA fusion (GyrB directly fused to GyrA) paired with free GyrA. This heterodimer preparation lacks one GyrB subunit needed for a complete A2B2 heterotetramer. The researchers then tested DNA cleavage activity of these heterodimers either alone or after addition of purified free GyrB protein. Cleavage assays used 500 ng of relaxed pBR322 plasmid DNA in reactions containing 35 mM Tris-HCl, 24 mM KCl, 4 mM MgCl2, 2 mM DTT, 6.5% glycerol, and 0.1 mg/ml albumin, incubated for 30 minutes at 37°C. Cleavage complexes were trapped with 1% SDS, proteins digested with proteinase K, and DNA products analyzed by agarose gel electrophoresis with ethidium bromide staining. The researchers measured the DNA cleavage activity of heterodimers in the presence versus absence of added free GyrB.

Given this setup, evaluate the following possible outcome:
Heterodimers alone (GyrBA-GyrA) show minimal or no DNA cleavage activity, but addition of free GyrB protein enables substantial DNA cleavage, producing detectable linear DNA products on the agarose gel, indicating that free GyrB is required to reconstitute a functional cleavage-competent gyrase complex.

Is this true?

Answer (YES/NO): YES